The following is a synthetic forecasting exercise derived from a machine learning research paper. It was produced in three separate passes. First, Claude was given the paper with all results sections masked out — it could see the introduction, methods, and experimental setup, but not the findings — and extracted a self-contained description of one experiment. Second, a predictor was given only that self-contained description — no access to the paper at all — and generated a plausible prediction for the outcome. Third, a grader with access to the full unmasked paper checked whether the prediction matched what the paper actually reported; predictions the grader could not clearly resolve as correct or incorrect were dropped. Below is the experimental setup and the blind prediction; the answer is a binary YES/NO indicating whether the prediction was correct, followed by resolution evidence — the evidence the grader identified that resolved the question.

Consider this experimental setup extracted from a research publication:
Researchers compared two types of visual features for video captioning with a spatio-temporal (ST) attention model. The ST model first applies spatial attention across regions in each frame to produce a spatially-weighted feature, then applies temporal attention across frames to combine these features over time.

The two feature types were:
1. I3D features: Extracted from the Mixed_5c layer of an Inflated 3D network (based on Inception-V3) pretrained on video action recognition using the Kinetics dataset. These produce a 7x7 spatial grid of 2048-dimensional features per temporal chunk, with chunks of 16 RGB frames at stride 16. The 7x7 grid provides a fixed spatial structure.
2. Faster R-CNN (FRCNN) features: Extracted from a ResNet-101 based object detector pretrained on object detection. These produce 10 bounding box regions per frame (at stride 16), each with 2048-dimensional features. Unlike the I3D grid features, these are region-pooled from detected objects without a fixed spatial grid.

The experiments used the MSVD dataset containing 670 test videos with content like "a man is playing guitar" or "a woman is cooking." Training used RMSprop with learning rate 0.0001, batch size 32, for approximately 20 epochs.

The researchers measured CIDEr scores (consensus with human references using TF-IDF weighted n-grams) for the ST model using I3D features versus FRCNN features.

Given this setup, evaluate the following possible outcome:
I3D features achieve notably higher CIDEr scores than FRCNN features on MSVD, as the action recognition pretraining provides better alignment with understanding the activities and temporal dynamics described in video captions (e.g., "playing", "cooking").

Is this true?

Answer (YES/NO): YES